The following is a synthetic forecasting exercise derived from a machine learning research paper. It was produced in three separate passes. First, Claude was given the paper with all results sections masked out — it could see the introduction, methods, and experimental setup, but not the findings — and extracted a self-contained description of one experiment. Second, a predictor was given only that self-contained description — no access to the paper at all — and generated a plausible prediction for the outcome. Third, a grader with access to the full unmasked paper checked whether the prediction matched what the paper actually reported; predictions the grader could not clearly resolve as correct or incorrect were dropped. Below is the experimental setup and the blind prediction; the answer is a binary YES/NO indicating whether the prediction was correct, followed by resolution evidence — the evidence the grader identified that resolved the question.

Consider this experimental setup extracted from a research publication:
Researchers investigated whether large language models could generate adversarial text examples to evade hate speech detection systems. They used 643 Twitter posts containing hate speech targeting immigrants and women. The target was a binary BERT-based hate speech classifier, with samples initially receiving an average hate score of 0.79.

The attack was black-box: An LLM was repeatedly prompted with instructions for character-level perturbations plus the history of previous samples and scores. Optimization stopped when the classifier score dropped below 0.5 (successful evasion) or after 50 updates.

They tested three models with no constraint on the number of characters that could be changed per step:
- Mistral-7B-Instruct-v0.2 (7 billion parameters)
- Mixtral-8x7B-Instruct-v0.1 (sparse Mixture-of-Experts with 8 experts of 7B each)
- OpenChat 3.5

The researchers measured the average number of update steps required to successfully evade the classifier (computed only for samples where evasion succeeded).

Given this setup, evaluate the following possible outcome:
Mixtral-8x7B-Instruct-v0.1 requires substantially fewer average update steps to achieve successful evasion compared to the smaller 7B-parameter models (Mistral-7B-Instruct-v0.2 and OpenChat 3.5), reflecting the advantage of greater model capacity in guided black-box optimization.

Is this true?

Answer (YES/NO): NO